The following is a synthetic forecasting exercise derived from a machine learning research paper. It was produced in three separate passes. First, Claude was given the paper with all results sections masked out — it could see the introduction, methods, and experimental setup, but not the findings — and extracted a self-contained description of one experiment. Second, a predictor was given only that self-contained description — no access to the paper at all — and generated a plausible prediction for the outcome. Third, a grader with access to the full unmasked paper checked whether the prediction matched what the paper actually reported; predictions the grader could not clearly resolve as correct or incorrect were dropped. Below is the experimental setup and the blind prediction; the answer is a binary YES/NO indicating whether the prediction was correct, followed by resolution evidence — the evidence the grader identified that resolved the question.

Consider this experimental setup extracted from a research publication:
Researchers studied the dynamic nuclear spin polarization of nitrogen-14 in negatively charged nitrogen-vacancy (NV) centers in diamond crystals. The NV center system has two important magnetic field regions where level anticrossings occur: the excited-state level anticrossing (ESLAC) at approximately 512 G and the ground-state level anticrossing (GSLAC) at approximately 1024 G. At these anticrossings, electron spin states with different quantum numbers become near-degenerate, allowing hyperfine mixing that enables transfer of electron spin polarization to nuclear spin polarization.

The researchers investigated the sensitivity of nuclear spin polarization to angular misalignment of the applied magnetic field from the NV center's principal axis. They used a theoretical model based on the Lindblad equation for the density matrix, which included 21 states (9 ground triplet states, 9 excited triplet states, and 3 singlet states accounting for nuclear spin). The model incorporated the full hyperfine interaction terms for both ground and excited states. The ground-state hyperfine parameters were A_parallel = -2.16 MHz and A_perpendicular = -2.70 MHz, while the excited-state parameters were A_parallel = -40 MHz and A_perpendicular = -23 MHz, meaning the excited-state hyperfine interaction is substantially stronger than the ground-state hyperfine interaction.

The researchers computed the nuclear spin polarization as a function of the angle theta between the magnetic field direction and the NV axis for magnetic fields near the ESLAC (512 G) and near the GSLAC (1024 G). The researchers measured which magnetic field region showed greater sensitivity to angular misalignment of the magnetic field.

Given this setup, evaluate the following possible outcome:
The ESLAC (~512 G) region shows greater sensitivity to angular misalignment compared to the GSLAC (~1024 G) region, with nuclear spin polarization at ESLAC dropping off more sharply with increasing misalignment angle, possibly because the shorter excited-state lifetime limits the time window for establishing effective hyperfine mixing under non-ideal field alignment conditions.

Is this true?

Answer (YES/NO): NO